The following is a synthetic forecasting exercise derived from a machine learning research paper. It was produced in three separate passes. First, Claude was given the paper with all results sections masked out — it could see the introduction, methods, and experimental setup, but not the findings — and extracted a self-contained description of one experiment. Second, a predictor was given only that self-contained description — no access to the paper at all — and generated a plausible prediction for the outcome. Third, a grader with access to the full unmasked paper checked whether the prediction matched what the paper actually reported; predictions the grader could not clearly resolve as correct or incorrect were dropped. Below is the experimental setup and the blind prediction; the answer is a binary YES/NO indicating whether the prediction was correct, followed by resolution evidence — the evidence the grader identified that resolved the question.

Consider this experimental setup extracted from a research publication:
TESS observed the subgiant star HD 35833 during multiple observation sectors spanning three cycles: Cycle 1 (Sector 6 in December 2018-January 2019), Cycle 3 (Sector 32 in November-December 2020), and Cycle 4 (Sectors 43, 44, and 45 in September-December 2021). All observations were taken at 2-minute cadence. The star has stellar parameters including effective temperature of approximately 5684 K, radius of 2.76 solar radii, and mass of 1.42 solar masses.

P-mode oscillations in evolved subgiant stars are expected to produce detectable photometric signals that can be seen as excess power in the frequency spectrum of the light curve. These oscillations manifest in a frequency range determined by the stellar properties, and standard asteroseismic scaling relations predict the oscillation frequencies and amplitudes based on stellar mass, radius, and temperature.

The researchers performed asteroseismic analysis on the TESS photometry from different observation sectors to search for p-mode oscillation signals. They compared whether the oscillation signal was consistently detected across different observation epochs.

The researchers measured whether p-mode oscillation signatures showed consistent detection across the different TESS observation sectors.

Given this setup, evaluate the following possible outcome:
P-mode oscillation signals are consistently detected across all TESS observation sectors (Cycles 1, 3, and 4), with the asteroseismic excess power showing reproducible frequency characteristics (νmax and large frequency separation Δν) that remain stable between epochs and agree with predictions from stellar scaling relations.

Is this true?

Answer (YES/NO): NO